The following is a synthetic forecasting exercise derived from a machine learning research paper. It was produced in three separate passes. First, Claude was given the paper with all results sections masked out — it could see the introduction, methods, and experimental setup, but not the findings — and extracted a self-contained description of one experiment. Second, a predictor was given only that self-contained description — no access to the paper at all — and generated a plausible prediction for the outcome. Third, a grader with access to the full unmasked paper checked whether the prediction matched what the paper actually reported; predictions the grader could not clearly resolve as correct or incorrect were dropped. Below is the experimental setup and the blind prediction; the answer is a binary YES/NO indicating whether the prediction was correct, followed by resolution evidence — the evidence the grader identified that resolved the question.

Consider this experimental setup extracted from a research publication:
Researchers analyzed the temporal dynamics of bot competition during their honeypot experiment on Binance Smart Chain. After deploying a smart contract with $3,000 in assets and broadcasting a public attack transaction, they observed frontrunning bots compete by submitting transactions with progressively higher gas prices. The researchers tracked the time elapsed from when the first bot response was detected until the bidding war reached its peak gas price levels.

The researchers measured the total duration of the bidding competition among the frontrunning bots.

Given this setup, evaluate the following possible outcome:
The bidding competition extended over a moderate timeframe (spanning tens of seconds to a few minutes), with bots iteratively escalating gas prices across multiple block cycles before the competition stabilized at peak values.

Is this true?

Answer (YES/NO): NO